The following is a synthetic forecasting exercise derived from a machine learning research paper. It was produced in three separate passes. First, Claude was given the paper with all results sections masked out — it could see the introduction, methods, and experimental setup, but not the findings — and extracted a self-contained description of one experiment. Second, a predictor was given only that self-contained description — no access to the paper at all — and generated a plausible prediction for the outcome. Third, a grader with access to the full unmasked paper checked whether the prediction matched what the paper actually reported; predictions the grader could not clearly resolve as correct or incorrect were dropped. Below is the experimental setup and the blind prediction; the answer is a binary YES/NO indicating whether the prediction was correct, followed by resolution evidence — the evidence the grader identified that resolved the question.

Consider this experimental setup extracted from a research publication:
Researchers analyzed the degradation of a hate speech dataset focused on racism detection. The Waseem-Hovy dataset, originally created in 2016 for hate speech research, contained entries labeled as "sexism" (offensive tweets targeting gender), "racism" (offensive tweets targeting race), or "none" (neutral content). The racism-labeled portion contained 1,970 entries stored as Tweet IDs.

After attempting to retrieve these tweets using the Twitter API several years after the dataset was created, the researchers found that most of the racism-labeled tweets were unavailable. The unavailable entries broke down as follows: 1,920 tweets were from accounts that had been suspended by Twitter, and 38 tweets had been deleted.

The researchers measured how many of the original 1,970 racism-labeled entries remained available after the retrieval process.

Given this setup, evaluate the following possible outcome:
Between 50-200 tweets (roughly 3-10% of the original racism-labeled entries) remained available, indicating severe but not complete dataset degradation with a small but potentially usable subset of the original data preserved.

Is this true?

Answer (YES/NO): NO